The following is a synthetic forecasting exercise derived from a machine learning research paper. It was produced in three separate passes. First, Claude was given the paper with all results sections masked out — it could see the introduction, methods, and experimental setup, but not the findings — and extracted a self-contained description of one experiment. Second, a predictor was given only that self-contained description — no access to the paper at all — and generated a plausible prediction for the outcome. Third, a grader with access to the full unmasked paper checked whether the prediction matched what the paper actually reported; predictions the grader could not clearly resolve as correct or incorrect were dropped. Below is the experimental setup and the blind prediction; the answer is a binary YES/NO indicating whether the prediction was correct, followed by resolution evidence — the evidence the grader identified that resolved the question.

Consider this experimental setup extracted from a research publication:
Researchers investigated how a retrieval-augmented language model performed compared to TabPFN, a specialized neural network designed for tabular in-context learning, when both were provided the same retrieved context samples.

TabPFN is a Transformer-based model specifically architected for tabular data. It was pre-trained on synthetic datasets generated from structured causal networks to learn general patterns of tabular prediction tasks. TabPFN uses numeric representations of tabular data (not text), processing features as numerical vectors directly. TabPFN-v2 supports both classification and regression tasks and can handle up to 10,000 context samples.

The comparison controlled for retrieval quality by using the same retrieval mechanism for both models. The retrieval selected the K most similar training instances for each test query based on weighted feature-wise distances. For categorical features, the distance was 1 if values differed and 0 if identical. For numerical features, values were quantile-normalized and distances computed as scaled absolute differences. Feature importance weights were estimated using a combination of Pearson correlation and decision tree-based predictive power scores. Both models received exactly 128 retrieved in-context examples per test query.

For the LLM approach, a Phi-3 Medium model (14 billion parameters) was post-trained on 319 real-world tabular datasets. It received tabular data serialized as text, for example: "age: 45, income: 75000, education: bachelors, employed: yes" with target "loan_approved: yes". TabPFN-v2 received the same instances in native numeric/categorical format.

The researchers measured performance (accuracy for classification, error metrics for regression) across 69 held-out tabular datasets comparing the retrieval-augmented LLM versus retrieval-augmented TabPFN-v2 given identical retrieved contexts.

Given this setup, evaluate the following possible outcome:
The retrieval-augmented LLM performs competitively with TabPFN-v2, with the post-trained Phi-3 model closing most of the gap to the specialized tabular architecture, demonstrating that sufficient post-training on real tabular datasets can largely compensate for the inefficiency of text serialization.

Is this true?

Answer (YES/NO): NO